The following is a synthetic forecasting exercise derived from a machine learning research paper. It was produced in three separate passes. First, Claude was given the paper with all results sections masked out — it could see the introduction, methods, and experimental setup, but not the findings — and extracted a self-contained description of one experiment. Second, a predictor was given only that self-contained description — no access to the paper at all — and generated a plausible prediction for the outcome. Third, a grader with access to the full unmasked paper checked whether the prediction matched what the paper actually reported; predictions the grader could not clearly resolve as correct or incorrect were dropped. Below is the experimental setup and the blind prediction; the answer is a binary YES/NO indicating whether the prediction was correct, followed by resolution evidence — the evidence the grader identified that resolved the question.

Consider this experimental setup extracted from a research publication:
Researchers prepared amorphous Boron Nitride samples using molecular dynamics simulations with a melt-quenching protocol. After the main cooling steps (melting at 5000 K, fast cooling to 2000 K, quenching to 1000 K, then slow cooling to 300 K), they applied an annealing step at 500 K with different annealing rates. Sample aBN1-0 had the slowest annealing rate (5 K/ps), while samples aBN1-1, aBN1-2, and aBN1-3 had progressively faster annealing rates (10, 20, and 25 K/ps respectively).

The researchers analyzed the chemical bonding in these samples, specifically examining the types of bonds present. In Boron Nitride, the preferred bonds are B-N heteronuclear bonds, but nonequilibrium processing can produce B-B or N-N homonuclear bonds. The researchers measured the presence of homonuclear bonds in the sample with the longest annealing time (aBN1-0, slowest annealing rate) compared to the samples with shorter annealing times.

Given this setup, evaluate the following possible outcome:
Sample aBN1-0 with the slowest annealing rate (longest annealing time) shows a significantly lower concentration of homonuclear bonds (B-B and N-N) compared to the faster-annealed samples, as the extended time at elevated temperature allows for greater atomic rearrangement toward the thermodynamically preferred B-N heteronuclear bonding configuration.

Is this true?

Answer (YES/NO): YES